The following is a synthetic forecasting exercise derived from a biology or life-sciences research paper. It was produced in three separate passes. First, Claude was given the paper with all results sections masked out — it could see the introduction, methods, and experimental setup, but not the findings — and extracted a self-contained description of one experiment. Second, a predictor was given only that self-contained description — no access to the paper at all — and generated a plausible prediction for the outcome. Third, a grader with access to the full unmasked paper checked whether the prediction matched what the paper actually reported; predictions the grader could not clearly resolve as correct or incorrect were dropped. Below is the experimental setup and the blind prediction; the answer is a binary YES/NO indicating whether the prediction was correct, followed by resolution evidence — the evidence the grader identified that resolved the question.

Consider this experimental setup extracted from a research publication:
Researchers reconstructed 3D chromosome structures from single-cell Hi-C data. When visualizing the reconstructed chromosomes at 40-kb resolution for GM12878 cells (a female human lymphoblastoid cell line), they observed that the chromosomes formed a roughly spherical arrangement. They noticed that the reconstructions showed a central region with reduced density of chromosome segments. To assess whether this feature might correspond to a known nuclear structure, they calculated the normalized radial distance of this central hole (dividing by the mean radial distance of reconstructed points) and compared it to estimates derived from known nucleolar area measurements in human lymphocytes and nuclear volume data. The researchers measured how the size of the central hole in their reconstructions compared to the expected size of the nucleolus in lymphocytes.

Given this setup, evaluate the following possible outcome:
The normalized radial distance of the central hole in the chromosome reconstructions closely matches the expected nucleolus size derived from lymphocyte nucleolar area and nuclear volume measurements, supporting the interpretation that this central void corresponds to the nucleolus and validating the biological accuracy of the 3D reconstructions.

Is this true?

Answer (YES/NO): YES